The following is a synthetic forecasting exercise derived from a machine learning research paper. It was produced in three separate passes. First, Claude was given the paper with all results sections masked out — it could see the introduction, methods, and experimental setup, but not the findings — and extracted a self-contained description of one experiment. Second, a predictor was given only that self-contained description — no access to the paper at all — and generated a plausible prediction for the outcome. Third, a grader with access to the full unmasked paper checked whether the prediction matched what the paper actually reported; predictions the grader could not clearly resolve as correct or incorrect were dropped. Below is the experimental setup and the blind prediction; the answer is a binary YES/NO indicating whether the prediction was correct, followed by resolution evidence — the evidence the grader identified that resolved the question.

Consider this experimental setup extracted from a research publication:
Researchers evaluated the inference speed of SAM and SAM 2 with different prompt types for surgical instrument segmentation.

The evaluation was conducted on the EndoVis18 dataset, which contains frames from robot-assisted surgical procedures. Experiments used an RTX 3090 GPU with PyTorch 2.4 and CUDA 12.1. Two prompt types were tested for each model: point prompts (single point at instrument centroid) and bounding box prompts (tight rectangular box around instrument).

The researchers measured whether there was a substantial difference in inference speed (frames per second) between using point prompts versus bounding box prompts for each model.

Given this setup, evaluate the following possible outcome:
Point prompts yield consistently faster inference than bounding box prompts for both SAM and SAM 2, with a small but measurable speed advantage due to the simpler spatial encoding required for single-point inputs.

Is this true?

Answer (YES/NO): NO